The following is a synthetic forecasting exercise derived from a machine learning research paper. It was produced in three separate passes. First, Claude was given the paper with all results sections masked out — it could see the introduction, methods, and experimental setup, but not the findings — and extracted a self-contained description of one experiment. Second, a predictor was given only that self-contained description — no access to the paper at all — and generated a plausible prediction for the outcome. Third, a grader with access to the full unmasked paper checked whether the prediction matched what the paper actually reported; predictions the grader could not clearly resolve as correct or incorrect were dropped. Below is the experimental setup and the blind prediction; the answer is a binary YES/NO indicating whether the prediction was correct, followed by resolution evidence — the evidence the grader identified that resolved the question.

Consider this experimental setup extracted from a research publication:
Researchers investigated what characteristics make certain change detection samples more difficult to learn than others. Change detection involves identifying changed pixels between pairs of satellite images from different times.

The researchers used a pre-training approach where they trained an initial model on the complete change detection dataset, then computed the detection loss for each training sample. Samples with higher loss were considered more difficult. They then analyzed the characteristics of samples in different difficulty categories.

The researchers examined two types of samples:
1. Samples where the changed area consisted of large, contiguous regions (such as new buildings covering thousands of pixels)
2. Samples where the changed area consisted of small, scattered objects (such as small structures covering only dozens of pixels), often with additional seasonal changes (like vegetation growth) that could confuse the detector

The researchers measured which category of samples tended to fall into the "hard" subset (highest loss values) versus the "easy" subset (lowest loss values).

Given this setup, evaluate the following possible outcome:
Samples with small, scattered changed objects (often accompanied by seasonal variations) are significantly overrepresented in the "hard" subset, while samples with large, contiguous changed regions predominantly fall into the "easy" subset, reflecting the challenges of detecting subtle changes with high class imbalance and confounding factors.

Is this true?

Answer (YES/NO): YES